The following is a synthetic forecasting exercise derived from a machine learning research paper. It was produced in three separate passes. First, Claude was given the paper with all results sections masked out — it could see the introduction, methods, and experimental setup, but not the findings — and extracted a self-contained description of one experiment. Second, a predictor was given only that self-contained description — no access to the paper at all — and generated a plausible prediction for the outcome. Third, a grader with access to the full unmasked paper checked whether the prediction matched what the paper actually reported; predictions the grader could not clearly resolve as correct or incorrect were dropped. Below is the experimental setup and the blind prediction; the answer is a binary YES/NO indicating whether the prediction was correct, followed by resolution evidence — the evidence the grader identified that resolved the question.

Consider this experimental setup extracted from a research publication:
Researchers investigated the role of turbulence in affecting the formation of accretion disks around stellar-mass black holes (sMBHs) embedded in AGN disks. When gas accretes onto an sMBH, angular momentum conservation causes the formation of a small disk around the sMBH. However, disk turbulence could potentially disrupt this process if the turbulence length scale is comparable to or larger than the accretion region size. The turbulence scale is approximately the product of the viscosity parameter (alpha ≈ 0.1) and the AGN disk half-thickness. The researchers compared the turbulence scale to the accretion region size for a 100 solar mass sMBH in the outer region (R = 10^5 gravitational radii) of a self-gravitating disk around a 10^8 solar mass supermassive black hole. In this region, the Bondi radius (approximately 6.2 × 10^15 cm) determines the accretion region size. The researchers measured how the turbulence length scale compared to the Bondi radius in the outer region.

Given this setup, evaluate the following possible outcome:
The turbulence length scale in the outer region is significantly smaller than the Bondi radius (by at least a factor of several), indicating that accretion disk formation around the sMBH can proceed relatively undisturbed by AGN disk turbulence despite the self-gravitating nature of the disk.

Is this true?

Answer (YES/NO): NO